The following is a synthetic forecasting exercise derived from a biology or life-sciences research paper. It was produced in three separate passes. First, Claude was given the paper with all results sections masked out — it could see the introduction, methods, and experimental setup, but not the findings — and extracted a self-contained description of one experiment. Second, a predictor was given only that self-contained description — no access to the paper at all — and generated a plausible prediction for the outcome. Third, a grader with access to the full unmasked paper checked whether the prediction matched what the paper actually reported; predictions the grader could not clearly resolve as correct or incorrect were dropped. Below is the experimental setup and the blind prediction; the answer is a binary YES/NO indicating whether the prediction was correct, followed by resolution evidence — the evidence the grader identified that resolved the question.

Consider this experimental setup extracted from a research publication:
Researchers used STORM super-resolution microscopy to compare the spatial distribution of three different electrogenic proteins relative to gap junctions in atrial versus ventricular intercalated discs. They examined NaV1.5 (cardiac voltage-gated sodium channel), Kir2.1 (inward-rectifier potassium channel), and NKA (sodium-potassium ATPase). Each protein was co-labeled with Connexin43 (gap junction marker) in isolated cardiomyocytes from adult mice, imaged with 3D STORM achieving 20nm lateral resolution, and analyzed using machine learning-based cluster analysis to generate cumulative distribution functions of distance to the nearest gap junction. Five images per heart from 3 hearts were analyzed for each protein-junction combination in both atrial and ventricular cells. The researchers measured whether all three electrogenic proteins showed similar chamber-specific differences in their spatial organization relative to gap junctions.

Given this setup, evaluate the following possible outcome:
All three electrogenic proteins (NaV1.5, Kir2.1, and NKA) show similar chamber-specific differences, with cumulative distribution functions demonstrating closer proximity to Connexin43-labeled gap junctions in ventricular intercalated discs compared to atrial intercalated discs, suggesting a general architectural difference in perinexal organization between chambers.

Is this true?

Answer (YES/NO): NO